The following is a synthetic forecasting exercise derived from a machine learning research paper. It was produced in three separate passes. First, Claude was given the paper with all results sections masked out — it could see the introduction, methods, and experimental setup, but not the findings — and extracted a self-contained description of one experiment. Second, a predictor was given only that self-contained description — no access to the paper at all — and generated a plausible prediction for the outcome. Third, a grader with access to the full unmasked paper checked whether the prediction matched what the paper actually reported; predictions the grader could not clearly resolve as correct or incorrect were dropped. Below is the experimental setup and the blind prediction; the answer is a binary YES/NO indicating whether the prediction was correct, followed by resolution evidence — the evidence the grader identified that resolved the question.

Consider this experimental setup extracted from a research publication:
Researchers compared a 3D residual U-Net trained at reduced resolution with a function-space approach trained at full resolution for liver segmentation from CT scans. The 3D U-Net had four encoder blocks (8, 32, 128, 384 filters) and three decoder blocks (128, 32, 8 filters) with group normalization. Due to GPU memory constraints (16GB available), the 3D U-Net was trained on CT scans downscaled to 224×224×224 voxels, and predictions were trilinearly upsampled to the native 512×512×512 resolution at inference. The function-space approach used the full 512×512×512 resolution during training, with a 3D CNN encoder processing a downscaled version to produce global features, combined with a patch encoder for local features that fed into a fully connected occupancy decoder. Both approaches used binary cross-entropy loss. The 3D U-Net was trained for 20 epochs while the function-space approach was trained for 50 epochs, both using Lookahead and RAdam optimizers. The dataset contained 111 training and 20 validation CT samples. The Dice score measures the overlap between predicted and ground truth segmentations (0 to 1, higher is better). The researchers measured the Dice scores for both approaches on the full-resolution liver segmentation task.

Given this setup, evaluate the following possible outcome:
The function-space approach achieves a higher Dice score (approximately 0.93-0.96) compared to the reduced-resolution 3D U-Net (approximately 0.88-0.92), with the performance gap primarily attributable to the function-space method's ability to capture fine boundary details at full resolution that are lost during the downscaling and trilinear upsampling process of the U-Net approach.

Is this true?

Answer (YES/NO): NO